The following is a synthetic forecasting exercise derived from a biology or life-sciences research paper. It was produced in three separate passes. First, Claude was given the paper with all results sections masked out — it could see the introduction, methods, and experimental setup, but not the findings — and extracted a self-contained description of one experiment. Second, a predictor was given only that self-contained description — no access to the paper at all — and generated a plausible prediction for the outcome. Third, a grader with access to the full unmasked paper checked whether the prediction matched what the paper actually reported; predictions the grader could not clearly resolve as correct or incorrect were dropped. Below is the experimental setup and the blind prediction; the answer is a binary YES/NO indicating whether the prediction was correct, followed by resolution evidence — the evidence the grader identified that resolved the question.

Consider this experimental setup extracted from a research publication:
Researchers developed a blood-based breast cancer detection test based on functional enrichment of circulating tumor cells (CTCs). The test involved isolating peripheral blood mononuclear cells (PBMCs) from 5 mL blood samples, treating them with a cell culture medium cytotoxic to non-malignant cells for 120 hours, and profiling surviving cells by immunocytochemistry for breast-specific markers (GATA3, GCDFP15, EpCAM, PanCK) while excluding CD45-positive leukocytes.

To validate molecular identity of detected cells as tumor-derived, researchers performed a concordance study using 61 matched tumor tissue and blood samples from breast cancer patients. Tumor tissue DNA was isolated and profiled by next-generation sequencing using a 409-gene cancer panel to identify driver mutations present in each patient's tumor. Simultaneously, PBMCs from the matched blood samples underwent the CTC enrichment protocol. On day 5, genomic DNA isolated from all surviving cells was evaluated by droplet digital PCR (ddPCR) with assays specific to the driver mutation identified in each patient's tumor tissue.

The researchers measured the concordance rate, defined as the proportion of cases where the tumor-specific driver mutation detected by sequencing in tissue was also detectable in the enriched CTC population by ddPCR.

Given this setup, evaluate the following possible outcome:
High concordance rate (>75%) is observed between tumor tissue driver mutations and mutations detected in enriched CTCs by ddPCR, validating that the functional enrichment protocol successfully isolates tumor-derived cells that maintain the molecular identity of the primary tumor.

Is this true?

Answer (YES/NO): YES